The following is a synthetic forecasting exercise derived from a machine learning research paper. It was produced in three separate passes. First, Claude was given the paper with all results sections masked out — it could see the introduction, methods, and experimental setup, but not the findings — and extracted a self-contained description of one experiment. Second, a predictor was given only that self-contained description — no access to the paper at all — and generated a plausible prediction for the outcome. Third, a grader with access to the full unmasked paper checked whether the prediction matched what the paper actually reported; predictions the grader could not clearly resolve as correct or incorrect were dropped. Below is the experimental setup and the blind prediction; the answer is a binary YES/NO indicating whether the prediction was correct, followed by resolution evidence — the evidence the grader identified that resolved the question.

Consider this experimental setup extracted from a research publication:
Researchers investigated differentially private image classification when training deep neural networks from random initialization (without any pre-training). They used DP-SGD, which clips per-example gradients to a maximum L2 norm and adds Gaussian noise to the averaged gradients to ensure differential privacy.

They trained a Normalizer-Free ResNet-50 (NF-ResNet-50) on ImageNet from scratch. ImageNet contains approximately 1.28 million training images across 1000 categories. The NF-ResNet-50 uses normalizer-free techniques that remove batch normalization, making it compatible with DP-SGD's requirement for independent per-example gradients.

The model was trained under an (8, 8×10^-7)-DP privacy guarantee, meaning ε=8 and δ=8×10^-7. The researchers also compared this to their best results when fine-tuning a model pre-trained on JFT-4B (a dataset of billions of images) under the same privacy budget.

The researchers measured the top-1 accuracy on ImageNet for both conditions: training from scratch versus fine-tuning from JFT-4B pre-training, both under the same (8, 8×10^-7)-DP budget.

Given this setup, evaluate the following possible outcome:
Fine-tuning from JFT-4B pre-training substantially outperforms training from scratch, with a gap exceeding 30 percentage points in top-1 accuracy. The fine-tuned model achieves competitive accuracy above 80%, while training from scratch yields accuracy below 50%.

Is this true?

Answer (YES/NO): YES